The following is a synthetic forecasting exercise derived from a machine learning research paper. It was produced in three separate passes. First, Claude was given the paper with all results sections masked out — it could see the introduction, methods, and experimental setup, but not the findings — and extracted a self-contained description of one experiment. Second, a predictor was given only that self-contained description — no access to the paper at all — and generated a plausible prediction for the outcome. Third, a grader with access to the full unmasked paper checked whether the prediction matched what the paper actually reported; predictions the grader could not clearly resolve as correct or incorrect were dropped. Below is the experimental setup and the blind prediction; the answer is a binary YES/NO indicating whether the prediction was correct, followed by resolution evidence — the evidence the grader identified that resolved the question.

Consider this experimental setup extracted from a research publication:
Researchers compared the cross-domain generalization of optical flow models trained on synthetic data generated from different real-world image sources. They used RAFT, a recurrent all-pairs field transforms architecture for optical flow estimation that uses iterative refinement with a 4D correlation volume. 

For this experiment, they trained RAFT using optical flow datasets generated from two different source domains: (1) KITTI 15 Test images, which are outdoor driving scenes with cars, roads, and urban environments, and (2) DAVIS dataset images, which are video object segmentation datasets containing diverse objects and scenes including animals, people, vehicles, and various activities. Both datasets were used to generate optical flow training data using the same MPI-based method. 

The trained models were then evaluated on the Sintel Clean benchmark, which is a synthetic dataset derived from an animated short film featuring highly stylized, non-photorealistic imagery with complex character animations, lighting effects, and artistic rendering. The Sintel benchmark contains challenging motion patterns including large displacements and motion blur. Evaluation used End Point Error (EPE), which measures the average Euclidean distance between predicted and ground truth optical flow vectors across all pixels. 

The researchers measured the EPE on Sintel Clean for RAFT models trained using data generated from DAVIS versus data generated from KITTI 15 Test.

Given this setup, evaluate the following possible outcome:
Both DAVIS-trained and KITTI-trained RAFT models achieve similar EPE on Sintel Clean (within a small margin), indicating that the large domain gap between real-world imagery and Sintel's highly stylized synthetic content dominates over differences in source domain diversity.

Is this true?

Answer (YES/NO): NO